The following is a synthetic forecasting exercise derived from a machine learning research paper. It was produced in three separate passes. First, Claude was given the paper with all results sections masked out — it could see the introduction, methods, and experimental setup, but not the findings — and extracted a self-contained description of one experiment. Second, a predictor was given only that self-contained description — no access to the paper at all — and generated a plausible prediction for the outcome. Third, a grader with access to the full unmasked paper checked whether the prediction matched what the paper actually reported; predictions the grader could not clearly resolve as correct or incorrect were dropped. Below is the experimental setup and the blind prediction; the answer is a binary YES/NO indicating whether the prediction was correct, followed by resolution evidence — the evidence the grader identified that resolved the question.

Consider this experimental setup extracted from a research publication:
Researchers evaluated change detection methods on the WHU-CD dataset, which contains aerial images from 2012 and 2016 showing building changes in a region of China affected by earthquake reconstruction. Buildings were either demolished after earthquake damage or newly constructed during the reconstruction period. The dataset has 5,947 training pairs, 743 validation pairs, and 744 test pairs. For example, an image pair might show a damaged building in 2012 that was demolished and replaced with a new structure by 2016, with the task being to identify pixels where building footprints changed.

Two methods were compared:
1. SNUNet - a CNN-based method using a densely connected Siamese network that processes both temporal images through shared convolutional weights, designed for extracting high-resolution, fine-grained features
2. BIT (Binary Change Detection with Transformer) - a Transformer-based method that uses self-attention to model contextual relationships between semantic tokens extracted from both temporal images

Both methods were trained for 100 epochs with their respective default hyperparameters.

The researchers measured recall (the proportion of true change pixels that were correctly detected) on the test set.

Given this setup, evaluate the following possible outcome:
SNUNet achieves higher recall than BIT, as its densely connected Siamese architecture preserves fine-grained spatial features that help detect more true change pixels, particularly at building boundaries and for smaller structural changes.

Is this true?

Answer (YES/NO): NO